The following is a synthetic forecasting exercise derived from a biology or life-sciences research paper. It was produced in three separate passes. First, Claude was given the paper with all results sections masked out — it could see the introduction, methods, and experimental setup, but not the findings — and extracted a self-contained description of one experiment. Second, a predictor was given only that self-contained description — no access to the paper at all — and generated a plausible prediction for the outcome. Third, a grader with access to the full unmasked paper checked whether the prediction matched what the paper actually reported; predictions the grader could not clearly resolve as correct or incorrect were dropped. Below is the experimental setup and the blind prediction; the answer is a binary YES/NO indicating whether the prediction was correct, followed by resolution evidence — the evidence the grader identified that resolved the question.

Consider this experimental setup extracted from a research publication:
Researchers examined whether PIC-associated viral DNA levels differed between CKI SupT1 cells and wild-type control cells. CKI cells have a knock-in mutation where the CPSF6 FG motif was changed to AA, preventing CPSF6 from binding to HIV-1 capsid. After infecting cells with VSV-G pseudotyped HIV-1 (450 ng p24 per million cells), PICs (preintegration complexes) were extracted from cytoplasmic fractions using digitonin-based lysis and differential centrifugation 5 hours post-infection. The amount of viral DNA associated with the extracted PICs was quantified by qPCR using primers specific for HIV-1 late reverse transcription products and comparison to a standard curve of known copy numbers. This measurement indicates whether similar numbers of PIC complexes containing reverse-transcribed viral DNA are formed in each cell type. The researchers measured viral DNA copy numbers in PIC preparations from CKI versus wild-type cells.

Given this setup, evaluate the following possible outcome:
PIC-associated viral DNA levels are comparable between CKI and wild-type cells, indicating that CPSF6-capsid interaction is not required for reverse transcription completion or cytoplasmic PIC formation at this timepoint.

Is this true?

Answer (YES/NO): YES